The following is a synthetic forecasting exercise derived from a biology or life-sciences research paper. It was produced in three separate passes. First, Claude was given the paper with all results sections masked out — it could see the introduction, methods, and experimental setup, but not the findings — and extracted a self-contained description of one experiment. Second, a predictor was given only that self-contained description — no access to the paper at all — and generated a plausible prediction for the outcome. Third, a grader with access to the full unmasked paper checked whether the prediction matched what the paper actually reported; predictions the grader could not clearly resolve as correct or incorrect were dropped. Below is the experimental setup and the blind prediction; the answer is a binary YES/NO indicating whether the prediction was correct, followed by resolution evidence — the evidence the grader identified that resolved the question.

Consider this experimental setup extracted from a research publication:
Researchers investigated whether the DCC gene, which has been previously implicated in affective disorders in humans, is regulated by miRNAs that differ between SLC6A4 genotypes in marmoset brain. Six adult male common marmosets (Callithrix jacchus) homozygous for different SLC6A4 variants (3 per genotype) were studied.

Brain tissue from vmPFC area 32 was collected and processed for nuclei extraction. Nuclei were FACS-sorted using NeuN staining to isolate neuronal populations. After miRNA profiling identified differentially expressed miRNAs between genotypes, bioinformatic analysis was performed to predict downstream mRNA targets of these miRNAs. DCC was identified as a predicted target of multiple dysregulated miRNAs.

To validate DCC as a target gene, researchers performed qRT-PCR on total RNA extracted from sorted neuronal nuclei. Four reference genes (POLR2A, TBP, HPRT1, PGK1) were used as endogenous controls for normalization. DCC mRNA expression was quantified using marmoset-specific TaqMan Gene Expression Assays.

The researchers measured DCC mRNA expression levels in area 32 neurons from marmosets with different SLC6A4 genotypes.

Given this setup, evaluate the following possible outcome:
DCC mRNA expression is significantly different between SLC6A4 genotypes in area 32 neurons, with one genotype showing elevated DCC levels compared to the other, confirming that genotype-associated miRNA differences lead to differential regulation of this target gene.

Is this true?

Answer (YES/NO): YES